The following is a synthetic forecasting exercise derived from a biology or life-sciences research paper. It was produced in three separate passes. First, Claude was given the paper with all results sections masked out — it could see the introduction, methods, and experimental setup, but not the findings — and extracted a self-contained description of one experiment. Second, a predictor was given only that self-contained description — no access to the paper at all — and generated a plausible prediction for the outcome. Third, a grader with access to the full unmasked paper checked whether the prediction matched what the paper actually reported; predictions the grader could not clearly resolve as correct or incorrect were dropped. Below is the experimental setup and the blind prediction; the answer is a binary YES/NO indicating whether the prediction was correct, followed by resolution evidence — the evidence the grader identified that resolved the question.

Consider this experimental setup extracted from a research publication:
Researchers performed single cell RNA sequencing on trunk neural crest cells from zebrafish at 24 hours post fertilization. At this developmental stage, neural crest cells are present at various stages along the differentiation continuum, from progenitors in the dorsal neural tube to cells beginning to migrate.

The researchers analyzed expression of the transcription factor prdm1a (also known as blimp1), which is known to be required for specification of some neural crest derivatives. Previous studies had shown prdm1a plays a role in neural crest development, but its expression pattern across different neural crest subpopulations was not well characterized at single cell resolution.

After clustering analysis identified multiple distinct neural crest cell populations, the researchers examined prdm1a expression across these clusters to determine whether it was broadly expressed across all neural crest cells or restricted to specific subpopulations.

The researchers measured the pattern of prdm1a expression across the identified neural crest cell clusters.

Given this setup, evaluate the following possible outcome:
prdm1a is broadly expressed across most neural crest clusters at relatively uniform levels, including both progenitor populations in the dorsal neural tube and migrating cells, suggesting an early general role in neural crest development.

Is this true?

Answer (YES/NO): NO